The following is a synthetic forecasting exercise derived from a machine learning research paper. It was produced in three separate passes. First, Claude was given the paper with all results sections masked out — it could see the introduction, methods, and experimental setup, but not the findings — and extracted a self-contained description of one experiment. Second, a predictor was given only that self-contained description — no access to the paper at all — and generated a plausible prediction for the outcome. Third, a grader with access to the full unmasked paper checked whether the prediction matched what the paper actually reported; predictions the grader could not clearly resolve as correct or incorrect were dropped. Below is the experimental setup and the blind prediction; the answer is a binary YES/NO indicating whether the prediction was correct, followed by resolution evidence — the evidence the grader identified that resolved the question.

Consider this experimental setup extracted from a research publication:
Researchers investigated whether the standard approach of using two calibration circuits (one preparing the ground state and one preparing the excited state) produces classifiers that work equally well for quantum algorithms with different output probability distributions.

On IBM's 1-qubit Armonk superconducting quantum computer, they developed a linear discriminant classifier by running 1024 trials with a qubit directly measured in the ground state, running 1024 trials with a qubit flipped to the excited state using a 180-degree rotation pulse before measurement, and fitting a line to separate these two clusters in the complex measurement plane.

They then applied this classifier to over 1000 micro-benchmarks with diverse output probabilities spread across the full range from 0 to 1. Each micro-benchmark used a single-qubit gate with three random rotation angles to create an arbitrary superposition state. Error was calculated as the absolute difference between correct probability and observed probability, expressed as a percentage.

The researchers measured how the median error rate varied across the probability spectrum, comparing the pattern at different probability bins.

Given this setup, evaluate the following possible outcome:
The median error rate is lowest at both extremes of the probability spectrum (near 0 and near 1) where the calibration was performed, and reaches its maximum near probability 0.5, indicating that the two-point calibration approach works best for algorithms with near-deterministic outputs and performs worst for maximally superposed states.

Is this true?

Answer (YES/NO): NO